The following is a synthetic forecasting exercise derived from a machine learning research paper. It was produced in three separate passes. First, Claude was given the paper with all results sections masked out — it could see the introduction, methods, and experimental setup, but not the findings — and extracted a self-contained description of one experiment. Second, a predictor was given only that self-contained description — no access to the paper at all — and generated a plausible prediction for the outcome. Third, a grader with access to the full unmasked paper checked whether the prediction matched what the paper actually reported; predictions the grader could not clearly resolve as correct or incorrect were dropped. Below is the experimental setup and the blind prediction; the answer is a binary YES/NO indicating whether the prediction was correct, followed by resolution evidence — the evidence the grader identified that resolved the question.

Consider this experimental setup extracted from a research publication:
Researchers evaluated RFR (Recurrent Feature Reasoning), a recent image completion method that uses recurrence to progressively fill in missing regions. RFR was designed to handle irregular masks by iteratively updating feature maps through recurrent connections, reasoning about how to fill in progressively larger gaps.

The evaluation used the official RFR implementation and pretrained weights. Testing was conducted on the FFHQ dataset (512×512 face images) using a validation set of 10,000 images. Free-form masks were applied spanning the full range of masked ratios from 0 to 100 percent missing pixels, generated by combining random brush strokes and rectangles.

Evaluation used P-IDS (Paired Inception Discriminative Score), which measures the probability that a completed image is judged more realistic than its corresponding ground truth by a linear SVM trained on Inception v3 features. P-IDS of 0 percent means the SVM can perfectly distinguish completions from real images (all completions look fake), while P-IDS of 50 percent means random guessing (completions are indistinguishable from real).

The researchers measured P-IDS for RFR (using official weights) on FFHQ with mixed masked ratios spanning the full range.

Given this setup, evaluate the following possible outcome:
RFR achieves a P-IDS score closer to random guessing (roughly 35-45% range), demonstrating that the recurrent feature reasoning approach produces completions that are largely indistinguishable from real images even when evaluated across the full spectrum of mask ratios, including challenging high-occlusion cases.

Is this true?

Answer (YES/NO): NO